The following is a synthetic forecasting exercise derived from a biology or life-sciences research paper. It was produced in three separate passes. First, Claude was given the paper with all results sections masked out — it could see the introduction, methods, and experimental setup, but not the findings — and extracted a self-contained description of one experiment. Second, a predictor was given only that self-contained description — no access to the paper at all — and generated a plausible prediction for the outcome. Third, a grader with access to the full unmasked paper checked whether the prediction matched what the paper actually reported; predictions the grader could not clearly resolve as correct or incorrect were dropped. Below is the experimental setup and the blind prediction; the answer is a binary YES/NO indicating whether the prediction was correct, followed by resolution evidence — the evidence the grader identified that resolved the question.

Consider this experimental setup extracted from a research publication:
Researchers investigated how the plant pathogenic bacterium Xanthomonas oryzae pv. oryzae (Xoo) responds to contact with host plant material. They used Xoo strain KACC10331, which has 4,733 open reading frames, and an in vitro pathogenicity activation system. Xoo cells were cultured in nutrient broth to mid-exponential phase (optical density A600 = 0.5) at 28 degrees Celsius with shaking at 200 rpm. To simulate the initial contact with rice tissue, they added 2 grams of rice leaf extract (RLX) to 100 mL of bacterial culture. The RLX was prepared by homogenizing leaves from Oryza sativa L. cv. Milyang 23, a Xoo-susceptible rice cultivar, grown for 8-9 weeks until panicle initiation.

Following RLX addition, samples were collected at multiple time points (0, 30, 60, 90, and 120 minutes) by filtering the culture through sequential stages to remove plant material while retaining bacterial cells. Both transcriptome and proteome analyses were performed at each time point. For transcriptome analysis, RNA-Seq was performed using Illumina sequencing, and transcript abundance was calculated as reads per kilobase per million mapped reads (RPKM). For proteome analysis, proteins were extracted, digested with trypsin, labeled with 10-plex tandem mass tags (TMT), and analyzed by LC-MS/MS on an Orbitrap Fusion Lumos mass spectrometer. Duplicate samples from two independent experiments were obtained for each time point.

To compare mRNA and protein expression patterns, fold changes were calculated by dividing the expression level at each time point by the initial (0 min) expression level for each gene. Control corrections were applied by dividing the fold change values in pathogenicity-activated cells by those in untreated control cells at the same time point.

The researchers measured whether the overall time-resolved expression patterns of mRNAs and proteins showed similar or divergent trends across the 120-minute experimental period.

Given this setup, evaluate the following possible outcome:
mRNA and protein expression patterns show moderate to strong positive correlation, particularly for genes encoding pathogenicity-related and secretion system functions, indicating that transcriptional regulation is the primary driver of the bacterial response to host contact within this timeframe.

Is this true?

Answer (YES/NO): NO